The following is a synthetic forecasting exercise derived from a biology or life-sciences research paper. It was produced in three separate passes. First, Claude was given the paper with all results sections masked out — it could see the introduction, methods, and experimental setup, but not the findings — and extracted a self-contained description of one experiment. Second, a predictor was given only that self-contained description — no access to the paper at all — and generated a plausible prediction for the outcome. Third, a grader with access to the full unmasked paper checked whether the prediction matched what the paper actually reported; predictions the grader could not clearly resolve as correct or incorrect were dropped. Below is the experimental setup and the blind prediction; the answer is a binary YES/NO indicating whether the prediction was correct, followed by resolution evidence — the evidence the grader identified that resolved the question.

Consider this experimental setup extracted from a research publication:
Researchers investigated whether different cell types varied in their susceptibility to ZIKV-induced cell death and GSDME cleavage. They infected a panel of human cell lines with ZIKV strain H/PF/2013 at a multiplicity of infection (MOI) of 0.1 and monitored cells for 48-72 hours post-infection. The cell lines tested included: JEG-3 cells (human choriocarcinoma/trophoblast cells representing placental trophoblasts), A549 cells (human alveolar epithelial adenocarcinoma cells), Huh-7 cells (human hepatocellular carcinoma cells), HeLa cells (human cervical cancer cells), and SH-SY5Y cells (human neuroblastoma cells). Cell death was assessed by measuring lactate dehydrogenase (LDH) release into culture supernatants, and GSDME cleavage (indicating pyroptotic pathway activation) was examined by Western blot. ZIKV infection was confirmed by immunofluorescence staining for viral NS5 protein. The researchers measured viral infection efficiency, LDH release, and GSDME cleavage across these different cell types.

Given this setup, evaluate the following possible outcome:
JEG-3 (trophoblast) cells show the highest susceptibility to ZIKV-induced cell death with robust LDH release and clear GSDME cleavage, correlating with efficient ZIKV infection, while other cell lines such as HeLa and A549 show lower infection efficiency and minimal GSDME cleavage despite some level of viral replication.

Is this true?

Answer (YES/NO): NO